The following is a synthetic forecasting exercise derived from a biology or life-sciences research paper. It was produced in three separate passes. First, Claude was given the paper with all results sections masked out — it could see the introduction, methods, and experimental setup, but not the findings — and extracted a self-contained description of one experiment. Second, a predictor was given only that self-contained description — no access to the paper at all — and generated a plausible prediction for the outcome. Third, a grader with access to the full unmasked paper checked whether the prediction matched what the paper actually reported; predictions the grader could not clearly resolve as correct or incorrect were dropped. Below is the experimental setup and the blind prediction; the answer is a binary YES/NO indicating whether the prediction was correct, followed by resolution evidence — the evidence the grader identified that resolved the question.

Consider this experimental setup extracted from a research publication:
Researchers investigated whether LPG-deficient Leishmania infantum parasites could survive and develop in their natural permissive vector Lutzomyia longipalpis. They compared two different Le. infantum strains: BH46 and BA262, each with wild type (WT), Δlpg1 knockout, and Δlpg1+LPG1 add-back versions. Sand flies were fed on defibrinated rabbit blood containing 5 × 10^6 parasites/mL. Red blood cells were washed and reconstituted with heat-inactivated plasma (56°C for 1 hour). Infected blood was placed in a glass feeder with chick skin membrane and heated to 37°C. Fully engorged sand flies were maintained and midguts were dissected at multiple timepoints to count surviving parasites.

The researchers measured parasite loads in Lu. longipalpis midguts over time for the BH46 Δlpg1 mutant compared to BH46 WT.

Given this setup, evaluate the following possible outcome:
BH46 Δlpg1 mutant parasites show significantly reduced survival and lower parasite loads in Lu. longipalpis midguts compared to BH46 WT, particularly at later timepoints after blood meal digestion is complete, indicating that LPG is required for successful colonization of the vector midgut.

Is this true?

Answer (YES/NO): NO